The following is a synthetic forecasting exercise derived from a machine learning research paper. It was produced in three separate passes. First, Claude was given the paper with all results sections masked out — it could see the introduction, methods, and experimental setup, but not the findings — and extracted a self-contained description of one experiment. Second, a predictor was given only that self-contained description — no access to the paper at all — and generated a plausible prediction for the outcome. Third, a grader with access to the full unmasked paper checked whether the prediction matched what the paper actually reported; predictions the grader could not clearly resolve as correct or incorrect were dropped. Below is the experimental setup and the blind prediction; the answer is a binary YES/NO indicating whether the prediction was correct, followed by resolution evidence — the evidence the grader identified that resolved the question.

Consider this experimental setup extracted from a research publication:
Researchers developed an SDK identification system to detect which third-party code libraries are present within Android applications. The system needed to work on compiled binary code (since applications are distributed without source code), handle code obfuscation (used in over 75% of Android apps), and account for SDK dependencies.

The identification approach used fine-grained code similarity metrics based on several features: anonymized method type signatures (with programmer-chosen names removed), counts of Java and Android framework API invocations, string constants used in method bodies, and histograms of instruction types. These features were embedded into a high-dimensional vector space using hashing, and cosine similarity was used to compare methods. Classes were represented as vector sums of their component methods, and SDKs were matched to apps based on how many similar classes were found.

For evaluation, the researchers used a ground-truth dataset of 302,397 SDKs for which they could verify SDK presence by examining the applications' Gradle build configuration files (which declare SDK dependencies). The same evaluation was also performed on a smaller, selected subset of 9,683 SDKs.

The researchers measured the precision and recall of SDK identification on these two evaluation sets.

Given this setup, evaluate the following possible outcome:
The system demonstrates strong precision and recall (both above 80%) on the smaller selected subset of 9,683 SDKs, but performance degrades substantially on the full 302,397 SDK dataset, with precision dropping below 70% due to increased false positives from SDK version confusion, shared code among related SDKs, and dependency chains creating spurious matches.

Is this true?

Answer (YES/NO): NO